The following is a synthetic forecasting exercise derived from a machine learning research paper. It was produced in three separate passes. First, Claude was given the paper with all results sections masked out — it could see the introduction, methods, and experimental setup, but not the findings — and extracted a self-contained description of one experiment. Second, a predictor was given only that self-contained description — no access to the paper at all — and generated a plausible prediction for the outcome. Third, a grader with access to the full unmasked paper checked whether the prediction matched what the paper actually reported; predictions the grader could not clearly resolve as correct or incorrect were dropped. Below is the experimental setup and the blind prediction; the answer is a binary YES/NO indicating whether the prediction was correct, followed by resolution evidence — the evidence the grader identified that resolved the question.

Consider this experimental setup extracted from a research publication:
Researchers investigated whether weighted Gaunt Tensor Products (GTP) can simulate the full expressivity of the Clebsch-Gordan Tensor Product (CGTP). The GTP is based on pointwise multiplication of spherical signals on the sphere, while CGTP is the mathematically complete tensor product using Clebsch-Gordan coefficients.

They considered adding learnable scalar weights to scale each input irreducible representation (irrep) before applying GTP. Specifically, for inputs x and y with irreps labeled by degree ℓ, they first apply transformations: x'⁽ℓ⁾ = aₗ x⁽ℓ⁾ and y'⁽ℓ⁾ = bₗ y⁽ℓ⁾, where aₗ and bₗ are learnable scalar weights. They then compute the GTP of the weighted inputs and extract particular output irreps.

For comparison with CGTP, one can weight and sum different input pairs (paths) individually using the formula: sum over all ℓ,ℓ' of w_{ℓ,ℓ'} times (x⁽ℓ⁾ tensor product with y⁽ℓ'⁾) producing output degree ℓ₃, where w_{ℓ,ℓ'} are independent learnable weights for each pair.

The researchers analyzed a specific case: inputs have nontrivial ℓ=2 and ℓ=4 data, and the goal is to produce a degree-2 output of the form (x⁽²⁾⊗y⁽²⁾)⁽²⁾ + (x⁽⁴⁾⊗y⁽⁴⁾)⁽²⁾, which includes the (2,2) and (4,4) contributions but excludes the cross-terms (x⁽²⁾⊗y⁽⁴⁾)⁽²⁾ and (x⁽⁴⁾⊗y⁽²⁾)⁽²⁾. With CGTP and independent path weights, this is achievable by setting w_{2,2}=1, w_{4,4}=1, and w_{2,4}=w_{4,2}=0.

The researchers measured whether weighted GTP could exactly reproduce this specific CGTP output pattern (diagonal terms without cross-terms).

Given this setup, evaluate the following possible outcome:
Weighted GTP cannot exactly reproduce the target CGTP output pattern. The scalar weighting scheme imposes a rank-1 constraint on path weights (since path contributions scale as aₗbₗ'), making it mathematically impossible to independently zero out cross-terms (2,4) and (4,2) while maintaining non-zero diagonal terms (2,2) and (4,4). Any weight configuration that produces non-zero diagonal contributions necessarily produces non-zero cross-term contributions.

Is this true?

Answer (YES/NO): YES